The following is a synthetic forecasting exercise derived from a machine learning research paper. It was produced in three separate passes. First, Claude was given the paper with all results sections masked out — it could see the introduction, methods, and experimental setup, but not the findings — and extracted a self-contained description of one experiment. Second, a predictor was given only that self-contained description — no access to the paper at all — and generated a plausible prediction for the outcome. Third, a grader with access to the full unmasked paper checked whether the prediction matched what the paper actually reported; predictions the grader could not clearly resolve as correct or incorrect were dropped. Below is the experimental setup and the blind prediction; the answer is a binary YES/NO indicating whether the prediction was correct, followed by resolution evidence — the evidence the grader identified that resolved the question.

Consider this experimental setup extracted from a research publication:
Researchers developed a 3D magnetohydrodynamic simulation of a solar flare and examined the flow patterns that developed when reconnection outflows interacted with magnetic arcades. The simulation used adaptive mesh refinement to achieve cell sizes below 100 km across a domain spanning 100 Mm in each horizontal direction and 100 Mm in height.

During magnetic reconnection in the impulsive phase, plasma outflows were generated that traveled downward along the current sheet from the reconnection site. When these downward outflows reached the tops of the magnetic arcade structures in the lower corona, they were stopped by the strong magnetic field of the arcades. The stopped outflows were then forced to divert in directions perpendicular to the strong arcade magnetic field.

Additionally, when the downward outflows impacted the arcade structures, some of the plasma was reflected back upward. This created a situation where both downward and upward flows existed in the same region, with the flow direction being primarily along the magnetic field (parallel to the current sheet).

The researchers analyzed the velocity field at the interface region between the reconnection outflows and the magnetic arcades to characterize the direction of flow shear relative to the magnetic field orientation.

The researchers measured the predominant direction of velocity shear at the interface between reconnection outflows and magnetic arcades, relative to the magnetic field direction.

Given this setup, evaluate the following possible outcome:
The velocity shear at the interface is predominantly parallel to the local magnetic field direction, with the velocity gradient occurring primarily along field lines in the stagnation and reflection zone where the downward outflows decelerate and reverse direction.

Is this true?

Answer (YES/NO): NO